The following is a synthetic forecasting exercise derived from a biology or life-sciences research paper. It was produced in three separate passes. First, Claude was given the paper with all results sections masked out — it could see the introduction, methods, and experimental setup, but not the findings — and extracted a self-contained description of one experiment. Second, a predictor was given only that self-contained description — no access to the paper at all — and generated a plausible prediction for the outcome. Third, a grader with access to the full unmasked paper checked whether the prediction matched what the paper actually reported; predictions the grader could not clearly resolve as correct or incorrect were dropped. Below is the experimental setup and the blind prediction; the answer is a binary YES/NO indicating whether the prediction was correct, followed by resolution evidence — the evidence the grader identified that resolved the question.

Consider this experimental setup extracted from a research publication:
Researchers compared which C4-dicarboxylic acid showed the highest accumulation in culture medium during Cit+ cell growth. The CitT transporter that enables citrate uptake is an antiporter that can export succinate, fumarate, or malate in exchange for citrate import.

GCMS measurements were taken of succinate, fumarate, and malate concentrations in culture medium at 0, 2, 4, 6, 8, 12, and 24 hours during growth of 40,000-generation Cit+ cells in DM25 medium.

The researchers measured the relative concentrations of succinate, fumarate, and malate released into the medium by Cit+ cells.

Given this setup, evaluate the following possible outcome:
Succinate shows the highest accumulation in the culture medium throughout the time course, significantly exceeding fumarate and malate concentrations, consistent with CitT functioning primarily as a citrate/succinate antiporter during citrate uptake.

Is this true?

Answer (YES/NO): NO